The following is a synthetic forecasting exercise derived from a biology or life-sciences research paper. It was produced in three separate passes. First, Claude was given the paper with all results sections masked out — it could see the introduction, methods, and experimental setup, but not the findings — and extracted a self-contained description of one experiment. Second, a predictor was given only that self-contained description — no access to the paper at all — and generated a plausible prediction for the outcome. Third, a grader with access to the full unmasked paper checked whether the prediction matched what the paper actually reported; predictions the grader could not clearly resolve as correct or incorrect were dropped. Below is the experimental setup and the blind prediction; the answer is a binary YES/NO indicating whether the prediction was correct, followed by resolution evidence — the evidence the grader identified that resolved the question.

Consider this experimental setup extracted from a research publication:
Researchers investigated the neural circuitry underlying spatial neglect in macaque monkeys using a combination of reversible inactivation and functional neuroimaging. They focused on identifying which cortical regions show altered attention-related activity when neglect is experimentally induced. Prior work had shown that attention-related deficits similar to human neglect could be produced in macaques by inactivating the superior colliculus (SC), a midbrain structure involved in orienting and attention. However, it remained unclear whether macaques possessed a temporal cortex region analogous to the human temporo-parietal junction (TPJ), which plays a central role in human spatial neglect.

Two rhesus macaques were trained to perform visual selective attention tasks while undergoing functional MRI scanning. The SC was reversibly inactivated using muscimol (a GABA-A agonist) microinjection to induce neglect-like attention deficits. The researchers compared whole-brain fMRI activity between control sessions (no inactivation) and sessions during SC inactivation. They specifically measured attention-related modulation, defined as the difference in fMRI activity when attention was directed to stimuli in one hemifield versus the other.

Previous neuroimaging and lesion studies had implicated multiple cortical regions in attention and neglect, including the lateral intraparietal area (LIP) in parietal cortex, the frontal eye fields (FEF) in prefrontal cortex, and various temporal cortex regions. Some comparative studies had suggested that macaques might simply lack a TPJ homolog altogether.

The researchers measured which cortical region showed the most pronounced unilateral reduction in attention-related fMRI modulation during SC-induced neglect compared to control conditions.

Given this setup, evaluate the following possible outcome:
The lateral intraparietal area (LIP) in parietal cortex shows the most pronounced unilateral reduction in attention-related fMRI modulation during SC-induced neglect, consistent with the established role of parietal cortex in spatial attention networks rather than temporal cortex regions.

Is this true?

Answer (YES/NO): NO